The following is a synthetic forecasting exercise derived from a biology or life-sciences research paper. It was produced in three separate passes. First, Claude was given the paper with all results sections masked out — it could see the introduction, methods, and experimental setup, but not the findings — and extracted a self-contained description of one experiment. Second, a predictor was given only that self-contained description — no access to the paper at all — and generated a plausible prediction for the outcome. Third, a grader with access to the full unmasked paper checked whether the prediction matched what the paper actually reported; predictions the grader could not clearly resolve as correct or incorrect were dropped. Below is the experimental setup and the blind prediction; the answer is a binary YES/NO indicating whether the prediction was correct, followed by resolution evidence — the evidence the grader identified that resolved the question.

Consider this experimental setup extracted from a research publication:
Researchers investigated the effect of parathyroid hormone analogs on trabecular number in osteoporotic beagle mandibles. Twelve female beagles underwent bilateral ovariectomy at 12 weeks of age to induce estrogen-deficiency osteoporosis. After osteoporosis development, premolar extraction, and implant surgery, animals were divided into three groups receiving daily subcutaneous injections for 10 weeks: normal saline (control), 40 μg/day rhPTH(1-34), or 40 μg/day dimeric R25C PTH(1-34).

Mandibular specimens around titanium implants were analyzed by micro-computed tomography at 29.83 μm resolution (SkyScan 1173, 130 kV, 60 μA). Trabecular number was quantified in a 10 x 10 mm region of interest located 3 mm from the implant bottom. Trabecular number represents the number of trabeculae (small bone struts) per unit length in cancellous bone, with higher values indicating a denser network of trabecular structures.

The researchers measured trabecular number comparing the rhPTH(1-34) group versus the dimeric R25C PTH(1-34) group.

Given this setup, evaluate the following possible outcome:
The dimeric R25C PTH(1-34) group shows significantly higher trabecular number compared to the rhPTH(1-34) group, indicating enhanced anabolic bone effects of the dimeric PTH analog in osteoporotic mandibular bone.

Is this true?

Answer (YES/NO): NO